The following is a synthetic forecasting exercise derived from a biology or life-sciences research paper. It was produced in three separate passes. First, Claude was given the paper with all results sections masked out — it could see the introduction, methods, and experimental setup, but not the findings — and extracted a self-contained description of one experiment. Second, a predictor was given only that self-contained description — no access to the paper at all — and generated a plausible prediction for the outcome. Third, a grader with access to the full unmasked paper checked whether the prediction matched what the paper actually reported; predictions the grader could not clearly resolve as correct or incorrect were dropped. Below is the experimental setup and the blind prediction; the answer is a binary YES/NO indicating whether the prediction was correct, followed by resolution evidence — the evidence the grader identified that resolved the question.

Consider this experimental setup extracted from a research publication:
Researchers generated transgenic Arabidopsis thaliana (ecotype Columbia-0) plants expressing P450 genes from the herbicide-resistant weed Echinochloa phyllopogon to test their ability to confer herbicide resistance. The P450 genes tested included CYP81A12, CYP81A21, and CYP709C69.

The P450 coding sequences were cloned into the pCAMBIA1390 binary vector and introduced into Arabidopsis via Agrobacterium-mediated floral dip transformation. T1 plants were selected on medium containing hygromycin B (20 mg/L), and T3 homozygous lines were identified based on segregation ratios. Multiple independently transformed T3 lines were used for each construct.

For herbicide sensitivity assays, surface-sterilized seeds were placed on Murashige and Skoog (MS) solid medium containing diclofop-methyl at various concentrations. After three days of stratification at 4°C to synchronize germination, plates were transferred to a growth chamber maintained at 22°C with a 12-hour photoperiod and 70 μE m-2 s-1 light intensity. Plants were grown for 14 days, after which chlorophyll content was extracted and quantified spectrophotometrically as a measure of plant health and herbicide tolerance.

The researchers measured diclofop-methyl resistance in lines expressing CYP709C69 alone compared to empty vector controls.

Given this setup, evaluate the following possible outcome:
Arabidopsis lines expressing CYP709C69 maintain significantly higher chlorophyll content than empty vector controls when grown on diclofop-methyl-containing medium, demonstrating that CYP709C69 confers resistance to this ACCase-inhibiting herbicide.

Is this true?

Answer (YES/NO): YES